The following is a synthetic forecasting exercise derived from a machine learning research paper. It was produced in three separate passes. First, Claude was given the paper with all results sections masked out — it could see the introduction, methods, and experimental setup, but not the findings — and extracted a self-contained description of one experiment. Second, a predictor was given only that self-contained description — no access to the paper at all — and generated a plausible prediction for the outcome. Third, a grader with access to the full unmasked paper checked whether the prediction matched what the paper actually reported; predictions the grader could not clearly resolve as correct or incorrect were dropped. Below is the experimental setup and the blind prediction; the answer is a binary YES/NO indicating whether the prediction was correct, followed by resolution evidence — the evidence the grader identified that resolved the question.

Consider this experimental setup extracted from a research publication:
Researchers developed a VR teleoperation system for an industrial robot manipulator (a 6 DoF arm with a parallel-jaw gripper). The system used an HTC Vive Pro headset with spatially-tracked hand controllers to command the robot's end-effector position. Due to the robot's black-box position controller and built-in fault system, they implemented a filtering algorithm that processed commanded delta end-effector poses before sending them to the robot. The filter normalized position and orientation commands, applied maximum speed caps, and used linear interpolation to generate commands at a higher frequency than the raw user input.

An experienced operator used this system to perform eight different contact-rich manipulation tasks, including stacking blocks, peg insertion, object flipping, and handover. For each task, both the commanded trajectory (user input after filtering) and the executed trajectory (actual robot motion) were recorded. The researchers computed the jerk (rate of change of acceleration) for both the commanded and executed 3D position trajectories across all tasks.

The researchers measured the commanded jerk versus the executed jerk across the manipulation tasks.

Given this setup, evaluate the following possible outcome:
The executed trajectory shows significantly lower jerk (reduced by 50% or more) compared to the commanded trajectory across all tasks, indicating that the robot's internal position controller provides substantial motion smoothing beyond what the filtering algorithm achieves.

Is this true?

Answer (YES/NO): YES